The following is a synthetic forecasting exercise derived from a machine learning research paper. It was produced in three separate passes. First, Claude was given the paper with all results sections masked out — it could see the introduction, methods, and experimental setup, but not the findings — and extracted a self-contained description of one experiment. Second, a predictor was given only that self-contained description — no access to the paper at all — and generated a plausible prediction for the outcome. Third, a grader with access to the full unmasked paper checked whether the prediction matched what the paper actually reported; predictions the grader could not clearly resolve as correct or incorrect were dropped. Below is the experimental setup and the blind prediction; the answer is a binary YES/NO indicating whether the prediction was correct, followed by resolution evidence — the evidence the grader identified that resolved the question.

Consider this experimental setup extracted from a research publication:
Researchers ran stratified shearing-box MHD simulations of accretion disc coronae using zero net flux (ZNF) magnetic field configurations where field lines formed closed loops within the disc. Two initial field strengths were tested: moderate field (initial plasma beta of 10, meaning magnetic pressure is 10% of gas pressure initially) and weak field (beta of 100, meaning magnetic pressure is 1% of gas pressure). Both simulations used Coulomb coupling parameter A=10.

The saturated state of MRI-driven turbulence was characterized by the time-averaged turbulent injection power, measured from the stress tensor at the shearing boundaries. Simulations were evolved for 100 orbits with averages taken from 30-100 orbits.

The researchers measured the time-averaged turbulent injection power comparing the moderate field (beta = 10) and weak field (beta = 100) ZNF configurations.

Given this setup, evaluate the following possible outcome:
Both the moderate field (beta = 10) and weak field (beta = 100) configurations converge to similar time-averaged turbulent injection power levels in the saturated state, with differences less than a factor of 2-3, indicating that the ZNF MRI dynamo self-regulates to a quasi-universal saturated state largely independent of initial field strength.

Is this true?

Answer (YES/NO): YES